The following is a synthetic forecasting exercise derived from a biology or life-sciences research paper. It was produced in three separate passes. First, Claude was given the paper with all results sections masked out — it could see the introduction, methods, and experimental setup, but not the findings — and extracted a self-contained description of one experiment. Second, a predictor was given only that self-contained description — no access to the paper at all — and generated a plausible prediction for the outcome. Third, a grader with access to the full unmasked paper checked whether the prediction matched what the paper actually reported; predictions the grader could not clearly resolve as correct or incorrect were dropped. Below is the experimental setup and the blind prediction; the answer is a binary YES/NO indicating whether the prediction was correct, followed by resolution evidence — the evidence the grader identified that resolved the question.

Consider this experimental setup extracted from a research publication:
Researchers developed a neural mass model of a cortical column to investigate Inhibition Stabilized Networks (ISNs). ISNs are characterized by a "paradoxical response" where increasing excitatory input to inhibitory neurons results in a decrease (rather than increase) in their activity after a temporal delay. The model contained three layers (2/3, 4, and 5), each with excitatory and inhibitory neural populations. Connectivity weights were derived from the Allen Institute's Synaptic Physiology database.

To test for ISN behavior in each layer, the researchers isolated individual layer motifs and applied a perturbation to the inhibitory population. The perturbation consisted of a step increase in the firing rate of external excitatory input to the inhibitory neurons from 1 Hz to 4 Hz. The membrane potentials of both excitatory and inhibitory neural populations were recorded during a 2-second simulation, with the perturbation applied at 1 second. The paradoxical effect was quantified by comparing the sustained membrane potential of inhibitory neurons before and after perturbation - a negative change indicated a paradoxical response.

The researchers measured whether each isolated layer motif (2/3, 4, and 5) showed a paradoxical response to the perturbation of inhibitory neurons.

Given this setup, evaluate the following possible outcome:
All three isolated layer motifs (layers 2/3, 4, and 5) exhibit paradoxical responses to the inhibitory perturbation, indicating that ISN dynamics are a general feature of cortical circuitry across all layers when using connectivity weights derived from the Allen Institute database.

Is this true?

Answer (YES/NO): NO